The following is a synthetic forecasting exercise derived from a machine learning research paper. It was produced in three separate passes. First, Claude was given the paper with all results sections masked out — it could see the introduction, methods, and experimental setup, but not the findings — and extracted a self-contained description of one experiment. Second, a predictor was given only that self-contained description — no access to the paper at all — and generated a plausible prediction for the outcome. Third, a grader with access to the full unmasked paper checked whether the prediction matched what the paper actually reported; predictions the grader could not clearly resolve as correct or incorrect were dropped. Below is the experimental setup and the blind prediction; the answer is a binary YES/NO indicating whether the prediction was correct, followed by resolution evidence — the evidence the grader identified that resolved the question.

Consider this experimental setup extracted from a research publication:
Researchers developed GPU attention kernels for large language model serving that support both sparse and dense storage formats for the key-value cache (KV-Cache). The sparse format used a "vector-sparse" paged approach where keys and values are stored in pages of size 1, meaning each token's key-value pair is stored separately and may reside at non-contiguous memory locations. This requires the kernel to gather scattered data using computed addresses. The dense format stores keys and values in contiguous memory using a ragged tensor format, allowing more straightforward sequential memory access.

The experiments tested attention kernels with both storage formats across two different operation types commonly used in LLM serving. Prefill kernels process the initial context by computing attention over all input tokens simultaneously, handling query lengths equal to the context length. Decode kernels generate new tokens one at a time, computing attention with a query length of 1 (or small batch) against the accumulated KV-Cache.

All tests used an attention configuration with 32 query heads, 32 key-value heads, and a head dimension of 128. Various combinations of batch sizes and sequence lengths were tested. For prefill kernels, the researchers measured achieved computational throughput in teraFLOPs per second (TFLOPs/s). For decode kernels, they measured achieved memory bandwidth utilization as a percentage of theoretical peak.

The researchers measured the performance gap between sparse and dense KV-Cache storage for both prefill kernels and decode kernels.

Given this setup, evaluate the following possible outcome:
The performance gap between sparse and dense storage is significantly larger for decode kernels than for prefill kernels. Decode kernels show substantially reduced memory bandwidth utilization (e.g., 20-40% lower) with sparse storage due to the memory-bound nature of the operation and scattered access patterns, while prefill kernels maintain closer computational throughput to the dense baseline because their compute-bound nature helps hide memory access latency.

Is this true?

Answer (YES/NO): NO